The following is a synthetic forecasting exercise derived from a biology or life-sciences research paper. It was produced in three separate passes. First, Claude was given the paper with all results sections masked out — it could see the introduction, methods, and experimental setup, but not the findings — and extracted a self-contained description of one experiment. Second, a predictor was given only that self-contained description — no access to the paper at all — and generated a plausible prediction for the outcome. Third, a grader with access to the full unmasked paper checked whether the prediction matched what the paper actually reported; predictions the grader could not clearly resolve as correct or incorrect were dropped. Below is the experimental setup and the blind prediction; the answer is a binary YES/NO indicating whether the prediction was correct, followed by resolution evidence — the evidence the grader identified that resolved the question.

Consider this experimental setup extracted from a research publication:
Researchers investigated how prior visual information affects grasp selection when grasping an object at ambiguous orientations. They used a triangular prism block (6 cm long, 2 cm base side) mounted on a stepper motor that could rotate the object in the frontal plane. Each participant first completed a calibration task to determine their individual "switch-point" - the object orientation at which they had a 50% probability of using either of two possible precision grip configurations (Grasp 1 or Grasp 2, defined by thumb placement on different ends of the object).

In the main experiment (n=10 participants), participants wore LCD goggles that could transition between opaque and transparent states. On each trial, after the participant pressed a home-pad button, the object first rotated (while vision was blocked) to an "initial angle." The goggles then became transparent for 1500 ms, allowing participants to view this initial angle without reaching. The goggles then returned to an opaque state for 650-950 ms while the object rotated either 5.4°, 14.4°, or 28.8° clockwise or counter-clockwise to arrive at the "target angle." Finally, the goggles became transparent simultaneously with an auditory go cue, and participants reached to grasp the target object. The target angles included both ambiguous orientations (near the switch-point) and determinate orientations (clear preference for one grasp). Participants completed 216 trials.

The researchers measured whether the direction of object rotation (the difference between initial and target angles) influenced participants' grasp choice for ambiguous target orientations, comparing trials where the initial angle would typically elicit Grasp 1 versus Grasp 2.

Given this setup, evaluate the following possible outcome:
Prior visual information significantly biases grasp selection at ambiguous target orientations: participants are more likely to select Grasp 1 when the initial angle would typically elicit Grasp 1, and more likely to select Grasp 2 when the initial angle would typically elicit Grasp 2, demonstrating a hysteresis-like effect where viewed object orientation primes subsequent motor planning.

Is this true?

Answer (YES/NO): YES